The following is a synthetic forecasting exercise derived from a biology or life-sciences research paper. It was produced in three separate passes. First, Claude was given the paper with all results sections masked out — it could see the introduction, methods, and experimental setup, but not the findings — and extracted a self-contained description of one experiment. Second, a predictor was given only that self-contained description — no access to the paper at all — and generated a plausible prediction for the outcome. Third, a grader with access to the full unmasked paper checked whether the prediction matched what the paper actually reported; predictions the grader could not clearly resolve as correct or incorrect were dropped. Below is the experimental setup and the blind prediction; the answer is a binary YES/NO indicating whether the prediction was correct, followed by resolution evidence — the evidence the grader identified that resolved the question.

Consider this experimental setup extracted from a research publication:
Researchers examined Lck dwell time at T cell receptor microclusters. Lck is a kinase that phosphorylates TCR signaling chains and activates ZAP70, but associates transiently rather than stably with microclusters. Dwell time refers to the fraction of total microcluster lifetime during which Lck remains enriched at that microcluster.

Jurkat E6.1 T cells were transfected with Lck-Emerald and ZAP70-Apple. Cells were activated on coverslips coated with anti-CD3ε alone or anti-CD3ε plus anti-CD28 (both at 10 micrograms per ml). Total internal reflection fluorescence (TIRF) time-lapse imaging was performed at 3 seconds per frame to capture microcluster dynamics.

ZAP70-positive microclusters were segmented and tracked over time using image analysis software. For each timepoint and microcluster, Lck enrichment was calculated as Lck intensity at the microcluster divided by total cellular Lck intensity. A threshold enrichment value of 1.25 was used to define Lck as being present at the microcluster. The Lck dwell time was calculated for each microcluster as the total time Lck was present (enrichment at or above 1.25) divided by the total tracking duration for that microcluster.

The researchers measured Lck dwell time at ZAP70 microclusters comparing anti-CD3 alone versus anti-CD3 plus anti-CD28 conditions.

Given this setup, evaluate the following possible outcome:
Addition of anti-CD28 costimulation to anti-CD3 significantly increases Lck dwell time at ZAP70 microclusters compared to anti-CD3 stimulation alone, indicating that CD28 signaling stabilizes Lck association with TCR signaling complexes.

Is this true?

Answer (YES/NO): YES